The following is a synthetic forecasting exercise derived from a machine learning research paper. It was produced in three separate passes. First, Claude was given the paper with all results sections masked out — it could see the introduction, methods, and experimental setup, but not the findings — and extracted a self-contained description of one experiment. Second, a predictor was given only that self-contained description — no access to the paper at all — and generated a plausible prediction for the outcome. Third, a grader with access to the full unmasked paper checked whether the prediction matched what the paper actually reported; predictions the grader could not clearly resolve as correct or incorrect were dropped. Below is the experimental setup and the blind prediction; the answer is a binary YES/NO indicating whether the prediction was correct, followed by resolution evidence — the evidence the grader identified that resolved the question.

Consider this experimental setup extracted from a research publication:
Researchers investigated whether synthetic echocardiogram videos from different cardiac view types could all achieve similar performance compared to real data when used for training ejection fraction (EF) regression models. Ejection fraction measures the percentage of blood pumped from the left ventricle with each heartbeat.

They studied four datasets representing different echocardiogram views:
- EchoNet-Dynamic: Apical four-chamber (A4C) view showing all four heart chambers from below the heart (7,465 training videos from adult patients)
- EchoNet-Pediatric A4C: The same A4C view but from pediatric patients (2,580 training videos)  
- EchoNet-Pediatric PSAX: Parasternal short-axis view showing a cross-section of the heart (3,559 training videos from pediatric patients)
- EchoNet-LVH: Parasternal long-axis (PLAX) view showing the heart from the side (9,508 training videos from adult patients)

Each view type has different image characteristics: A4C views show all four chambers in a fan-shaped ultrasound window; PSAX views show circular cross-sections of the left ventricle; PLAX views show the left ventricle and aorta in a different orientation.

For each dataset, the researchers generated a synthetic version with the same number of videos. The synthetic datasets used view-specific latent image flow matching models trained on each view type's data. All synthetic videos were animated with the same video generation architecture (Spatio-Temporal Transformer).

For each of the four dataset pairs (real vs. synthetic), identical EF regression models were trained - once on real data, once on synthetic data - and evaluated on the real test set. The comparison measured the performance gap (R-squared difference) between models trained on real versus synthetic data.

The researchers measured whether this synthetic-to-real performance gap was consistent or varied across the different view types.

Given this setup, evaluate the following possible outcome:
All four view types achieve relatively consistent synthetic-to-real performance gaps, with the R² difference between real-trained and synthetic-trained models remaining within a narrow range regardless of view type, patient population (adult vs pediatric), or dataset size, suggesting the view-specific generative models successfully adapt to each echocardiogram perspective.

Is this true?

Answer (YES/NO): YES